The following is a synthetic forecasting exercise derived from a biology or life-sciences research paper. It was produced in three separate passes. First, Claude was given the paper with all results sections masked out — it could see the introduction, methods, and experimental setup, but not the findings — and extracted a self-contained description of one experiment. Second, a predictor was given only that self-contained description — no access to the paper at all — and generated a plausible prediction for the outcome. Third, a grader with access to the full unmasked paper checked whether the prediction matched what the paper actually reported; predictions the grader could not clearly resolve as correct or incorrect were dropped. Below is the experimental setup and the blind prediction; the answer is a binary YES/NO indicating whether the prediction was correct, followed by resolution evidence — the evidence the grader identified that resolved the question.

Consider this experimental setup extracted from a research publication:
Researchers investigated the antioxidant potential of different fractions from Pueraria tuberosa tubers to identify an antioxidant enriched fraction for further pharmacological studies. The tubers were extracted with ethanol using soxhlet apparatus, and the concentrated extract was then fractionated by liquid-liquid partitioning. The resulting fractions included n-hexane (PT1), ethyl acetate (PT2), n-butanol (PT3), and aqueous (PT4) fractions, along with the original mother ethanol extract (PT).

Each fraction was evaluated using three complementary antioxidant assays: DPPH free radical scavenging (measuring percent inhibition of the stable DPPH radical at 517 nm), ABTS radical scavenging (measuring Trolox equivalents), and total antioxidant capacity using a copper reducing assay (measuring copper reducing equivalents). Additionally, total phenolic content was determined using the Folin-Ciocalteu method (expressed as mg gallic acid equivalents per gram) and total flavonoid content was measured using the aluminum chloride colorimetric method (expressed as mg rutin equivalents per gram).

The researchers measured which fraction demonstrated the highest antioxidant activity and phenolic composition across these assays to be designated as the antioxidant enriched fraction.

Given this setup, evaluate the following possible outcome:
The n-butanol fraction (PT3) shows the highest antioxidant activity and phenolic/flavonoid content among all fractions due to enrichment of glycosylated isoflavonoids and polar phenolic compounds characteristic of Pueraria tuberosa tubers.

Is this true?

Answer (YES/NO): NO